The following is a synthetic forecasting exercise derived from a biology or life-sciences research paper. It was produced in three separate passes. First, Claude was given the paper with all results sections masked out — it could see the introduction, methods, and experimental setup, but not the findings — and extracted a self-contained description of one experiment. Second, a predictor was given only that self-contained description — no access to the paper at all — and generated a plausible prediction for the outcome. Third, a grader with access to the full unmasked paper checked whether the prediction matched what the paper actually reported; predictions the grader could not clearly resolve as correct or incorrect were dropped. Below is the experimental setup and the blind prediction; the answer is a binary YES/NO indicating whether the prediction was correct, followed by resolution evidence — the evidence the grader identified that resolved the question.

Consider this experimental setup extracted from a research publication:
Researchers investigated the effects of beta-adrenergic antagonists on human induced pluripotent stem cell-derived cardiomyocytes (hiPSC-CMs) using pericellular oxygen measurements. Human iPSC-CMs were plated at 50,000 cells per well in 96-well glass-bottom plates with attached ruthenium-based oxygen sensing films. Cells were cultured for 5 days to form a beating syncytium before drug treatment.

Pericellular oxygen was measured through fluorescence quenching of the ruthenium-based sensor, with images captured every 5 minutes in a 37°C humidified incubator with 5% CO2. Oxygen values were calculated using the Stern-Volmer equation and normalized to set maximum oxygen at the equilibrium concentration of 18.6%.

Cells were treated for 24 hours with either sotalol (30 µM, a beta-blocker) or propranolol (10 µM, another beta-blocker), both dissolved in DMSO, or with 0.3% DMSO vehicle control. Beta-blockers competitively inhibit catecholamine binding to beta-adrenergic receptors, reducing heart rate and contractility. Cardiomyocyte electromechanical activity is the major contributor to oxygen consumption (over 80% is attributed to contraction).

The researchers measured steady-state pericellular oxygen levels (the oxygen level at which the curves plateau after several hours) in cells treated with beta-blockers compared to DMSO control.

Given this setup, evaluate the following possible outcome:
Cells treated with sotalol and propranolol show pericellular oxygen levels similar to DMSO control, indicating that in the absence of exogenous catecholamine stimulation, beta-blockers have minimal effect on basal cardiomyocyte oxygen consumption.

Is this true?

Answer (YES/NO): NO